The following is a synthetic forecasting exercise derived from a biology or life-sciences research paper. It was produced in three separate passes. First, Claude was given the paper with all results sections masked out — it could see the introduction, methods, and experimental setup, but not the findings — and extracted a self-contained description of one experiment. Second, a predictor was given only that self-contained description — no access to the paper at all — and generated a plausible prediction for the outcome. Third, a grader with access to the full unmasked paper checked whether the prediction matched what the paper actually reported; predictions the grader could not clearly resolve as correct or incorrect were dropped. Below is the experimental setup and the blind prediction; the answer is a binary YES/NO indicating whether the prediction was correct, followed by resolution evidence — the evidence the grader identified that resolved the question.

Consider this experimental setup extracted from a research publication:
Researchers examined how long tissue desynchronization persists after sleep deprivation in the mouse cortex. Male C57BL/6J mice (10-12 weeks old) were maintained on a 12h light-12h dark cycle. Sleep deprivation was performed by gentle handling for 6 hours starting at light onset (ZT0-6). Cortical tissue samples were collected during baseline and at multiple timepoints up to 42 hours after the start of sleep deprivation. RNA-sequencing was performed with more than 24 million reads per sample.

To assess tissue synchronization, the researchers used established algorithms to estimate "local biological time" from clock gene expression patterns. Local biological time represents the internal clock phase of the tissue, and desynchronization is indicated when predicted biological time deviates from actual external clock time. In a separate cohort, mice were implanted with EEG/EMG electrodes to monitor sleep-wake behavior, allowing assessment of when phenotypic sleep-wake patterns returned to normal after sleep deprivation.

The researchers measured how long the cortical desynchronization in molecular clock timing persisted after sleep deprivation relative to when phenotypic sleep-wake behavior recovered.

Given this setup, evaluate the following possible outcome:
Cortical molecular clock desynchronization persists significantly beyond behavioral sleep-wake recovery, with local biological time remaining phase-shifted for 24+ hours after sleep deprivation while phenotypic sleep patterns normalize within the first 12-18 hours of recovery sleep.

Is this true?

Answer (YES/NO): YES